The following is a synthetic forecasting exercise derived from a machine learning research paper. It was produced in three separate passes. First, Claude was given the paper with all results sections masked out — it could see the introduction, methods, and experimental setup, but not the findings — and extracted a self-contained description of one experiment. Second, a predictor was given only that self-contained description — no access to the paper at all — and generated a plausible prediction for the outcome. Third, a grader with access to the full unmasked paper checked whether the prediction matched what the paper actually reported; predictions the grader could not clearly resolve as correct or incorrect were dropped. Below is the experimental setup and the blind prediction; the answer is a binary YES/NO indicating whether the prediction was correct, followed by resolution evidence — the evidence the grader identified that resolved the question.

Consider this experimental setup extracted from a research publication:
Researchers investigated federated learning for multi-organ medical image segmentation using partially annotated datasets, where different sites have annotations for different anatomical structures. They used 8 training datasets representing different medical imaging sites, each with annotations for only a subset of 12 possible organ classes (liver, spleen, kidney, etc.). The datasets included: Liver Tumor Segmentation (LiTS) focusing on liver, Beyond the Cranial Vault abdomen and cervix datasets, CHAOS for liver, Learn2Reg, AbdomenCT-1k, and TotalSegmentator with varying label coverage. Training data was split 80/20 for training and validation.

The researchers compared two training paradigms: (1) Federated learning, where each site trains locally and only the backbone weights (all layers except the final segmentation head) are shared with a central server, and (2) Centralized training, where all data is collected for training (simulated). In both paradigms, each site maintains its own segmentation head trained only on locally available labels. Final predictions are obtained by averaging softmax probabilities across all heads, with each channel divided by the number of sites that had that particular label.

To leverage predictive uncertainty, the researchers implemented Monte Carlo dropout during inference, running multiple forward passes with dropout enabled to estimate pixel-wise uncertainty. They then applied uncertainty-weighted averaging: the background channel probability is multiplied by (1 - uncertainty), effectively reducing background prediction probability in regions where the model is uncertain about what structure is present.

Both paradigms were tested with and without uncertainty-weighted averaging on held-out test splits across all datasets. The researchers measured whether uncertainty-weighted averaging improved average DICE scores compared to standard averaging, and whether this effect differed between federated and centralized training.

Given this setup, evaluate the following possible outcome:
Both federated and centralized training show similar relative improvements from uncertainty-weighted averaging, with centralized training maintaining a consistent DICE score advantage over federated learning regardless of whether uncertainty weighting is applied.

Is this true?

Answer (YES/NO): NO